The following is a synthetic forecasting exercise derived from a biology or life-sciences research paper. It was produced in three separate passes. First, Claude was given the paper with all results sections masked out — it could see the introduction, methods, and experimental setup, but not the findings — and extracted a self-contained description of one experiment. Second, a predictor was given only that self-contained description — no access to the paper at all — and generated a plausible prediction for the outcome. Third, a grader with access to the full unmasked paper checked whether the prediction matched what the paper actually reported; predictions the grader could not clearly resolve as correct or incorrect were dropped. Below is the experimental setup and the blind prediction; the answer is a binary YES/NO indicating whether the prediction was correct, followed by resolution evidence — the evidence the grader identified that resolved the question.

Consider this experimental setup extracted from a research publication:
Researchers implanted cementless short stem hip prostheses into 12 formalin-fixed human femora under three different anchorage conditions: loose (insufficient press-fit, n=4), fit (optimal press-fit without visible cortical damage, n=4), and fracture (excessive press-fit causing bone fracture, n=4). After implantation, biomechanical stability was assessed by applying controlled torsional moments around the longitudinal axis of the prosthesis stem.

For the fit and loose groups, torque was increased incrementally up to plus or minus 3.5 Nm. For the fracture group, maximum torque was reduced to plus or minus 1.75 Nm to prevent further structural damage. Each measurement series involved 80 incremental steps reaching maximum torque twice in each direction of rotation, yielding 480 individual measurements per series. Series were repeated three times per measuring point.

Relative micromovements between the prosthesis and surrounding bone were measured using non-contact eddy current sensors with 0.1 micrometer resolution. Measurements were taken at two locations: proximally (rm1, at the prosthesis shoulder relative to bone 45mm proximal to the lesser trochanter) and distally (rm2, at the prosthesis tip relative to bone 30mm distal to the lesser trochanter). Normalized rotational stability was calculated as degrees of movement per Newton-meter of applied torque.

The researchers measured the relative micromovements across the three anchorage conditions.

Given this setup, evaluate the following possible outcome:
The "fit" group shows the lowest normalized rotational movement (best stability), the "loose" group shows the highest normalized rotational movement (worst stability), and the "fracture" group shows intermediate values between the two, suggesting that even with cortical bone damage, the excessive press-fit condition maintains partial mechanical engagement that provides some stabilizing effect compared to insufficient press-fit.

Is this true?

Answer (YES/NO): NO